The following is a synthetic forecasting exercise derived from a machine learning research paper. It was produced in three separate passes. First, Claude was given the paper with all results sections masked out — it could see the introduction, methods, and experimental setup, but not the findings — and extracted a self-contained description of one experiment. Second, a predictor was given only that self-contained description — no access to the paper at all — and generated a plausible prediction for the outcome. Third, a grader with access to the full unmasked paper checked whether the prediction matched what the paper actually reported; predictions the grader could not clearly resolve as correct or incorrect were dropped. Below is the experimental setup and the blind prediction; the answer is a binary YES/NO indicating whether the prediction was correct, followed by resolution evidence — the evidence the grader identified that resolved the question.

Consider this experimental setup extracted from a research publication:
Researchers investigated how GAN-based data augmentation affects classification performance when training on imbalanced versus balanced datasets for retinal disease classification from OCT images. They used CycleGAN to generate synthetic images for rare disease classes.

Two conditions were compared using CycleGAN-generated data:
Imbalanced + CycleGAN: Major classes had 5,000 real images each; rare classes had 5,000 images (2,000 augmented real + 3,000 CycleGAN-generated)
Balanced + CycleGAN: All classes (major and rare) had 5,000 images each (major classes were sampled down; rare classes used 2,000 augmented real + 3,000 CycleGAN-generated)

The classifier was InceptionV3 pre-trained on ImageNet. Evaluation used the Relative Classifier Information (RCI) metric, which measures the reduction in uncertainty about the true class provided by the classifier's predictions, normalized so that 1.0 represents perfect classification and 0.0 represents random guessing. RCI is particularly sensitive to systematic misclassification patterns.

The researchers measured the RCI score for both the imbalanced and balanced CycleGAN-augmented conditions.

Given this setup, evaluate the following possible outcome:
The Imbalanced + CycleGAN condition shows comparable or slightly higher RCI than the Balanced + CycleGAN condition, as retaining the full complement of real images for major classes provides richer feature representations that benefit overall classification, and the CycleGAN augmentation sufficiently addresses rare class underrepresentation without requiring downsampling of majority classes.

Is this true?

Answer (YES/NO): NO